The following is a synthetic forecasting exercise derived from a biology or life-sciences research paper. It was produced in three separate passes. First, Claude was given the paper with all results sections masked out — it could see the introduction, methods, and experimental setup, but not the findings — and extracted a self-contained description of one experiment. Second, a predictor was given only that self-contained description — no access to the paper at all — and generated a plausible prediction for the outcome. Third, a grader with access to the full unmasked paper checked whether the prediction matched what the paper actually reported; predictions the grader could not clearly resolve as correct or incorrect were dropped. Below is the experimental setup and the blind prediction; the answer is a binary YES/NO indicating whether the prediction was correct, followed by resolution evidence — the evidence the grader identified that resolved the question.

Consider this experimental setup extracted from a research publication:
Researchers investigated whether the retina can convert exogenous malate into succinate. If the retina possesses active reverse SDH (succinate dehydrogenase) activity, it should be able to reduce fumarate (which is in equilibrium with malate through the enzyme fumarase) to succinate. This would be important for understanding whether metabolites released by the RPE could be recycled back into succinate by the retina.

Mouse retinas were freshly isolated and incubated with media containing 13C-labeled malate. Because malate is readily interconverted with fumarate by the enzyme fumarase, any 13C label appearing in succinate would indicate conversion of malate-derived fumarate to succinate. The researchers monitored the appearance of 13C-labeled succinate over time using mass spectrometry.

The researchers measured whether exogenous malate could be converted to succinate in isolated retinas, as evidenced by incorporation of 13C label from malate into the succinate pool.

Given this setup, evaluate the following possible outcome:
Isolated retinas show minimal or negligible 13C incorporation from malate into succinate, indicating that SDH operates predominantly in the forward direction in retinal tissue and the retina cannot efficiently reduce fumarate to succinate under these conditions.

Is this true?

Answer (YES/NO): NO